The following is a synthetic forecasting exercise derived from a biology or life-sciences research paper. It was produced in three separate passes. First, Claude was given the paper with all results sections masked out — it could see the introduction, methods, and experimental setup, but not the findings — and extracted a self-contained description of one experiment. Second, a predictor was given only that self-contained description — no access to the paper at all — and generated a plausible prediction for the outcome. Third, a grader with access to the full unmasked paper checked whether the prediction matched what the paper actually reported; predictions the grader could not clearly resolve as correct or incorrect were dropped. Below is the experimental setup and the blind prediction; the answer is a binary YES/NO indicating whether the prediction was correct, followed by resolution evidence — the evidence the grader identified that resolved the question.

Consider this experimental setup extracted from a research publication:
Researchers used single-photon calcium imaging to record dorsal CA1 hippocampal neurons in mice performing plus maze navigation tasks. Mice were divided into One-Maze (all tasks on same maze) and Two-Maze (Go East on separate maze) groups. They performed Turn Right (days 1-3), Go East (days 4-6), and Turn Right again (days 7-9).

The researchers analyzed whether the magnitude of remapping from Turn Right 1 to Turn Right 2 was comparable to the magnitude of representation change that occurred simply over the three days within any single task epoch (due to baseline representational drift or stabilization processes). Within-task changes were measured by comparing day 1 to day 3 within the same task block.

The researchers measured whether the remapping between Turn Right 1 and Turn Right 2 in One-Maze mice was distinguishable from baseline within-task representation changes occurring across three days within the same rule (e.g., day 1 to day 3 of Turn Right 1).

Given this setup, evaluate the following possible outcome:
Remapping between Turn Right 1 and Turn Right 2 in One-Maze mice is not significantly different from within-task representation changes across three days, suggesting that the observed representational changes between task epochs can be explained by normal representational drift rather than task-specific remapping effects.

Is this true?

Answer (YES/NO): NO